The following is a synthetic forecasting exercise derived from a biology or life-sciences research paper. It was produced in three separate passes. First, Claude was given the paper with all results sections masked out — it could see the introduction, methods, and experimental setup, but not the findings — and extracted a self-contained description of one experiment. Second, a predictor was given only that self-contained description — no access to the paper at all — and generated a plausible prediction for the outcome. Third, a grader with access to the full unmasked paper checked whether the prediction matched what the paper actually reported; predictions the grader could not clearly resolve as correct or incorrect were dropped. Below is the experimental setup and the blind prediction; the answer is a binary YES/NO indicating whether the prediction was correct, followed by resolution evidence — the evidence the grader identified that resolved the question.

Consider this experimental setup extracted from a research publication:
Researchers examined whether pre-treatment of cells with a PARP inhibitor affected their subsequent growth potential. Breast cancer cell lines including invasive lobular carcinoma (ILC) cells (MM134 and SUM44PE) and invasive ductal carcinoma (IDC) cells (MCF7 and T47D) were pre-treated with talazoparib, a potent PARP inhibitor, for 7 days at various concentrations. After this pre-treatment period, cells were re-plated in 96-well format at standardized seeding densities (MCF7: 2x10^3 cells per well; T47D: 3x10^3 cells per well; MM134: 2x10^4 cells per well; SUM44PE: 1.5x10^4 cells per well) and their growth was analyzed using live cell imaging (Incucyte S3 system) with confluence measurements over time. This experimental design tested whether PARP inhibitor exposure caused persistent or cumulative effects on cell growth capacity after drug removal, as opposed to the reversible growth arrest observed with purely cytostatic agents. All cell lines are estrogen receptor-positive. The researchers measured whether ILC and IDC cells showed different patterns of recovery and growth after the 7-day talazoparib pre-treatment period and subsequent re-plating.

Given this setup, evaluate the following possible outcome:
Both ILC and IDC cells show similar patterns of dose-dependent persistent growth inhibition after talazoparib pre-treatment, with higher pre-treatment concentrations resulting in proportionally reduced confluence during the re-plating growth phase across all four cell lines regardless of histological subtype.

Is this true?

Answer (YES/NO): NO